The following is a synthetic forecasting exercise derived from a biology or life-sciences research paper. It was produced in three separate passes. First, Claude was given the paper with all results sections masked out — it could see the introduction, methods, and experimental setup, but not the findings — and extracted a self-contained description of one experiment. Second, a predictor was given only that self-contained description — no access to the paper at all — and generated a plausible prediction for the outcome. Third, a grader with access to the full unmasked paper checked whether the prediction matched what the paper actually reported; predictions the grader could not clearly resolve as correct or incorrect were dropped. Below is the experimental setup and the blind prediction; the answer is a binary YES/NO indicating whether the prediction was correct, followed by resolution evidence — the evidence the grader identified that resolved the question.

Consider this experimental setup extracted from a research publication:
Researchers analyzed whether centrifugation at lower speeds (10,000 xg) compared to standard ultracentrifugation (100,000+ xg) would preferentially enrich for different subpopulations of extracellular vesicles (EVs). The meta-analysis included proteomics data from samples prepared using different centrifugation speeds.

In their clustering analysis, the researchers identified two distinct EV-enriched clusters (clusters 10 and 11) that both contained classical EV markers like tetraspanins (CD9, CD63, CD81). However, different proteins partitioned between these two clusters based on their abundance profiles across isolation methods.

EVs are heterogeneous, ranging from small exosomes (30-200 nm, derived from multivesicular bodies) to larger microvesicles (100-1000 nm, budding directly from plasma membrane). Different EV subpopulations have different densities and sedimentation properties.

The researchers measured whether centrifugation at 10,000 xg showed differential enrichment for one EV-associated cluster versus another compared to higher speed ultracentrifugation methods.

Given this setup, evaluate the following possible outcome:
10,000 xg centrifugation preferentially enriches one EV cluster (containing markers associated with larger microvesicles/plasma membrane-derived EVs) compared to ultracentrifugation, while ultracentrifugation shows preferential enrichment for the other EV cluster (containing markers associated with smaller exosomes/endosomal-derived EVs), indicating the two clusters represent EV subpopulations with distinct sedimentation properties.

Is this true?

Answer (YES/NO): NO